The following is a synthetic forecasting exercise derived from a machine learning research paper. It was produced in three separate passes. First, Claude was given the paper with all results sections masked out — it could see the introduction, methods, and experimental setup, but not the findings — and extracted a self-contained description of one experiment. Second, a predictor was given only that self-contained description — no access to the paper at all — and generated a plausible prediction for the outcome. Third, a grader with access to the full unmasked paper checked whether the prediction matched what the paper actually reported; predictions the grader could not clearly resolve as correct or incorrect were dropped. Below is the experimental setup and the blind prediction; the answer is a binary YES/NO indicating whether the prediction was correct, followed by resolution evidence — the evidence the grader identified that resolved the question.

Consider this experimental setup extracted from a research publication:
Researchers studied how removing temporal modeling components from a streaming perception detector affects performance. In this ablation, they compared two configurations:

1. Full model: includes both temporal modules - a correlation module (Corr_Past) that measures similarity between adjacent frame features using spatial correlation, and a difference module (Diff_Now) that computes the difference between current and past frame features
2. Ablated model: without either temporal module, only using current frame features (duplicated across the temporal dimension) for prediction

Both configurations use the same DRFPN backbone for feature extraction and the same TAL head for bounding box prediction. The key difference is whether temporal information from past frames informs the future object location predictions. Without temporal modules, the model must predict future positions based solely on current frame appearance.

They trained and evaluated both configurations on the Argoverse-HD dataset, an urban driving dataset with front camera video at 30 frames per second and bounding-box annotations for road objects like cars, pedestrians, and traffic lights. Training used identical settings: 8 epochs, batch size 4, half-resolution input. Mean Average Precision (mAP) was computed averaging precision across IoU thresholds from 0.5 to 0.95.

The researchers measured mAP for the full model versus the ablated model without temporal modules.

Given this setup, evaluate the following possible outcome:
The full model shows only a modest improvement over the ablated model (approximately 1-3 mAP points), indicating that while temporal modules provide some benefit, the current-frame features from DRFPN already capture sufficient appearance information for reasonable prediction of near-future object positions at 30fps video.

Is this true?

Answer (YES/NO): NO